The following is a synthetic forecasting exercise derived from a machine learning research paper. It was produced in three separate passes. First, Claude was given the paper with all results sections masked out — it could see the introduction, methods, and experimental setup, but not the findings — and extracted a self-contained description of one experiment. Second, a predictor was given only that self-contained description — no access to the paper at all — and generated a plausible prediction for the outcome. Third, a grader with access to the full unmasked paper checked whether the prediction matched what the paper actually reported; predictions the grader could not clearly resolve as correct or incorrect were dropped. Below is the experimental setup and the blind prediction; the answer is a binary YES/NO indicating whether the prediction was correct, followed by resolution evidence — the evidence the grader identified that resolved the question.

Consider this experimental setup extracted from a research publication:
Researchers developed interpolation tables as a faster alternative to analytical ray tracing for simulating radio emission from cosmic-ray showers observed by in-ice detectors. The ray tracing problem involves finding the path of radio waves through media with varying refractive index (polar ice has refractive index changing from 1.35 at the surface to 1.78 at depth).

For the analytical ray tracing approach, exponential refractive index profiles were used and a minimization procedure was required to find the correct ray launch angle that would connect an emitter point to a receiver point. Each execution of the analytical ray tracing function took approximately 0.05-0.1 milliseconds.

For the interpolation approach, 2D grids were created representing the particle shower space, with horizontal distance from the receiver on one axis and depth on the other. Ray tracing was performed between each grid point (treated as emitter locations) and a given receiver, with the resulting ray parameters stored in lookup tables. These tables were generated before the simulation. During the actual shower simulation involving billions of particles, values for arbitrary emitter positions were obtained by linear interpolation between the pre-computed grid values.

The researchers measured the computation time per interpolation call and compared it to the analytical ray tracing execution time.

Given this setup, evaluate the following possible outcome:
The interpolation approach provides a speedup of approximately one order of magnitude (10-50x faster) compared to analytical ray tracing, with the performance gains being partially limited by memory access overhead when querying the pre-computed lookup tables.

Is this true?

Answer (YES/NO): NO